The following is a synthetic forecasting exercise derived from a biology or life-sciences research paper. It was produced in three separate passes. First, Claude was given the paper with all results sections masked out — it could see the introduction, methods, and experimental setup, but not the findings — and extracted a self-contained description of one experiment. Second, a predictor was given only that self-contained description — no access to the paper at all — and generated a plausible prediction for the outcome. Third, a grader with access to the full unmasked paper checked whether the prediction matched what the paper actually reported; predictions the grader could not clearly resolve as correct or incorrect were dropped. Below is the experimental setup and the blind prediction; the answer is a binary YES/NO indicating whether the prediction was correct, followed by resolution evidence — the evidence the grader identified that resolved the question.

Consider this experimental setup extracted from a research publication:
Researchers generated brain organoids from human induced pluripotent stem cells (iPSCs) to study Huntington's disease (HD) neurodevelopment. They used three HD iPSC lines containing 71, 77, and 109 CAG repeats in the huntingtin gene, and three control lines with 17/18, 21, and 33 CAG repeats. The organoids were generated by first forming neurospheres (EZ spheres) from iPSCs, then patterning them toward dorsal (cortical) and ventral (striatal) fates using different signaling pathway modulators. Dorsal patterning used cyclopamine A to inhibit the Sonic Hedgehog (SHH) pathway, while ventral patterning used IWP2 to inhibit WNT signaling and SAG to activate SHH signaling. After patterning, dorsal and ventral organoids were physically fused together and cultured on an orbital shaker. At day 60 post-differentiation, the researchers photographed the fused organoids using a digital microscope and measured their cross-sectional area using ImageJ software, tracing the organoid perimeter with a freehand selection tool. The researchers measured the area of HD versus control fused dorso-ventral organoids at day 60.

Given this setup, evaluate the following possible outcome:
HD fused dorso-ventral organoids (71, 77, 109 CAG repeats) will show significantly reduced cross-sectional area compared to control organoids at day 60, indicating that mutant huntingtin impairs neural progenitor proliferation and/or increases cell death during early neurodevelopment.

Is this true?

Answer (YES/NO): NO